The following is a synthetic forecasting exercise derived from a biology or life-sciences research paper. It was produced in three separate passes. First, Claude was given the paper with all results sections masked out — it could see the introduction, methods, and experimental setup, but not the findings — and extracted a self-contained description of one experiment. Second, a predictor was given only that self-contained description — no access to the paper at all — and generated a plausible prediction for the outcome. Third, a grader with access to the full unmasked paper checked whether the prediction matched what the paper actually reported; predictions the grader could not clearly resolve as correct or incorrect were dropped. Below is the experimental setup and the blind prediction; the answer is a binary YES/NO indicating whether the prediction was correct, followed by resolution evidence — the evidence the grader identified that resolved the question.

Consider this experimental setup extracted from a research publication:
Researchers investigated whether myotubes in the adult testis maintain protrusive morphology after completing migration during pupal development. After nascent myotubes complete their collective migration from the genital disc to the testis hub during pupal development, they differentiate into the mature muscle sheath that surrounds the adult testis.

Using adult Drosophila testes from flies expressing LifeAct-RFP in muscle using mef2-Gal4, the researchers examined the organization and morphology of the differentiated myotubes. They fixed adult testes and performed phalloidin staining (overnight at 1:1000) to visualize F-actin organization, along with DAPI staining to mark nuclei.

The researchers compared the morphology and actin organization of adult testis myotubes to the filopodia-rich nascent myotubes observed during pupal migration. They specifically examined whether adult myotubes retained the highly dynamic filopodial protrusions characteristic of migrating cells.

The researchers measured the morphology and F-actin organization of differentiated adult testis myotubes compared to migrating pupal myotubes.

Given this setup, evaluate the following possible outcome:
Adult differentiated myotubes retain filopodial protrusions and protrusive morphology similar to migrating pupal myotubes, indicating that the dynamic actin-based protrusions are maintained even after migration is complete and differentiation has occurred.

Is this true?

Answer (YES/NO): NO